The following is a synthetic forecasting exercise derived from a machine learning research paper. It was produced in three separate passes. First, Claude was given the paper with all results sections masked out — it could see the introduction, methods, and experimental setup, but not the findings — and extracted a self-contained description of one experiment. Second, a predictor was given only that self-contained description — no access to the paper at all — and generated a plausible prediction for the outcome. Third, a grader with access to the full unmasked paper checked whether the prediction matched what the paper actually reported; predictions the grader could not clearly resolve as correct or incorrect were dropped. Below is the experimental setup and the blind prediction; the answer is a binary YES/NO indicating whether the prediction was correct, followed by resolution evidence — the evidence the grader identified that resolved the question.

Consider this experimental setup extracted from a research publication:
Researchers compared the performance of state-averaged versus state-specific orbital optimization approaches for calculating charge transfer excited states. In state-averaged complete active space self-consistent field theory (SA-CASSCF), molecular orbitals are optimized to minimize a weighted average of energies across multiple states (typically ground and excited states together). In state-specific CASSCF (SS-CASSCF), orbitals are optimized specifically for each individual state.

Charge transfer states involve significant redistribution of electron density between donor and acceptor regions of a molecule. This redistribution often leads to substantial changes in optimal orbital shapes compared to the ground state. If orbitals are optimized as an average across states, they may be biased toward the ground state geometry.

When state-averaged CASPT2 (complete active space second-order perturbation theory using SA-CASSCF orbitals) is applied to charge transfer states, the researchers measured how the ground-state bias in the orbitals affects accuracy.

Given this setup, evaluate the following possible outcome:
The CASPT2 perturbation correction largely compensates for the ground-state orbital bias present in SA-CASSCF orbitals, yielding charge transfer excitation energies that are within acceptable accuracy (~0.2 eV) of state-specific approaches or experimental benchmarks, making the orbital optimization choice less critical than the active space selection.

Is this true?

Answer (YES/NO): NO